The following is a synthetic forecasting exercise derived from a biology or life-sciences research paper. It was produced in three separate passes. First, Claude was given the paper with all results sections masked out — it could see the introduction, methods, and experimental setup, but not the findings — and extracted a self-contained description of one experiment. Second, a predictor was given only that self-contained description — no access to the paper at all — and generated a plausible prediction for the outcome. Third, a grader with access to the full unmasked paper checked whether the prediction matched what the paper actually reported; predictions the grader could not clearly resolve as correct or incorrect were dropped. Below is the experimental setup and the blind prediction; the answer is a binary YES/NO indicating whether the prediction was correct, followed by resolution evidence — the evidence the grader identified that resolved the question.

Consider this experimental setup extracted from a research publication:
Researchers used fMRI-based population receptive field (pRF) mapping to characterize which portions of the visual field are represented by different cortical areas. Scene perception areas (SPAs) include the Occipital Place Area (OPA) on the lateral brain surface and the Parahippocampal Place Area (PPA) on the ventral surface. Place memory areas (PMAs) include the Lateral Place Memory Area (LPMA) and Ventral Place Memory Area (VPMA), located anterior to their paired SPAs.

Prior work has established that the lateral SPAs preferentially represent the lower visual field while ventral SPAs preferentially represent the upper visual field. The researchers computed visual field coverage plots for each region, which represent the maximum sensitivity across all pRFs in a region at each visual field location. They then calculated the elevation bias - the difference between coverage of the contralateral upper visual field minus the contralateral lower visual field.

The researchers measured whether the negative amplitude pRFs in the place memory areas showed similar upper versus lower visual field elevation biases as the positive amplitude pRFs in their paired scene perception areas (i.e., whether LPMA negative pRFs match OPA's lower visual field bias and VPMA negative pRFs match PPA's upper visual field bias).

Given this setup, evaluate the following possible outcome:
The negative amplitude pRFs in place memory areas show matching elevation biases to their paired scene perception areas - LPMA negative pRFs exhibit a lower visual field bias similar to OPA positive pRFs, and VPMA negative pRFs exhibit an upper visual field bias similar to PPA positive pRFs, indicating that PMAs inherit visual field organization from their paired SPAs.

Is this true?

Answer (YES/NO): YES